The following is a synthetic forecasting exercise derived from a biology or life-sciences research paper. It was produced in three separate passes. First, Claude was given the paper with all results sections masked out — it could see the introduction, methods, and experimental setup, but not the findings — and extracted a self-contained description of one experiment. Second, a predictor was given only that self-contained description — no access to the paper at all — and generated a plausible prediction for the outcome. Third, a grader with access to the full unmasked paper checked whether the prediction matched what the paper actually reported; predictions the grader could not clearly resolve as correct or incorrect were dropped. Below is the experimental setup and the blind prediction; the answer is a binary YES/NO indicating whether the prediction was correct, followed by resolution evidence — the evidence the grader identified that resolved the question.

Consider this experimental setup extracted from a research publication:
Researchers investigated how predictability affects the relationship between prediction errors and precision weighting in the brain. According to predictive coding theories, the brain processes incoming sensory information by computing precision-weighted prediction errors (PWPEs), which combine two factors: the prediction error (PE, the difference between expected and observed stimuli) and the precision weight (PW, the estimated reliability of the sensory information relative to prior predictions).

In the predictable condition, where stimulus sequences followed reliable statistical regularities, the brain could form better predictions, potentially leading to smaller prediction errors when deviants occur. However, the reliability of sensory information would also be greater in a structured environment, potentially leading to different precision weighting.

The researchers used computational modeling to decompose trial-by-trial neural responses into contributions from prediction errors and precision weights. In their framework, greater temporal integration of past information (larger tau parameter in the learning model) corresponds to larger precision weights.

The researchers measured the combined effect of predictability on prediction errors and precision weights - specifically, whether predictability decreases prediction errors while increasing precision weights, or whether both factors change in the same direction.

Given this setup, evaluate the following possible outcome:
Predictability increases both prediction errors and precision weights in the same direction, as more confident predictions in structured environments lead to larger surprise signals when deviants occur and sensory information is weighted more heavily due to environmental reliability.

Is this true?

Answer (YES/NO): NO